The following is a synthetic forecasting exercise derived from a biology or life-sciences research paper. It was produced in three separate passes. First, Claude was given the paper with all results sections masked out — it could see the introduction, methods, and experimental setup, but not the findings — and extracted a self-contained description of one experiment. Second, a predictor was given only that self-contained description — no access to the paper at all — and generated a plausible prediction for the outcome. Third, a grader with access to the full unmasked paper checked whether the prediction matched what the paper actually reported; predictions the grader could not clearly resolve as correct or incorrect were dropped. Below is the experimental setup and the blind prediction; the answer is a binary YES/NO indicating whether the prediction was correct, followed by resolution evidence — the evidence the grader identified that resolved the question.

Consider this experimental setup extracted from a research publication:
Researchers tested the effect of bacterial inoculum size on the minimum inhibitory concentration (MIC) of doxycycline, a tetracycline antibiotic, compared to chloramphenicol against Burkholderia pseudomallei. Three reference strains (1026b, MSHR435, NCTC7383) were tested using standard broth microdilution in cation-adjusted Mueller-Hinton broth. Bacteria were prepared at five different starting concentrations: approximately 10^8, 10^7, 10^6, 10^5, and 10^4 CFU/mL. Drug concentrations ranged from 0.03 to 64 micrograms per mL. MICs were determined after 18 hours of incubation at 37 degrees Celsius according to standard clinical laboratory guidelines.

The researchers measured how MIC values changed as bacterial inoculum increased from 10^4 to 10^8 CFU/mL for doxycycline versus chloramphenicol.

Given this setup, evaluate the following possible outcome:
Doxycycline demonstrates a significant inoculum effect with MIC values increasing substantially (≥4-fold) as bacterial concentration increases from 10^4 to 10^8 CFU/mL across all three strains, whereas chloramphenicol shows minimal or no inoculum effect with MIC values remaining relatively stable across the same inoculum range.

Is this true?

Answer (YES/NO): NO